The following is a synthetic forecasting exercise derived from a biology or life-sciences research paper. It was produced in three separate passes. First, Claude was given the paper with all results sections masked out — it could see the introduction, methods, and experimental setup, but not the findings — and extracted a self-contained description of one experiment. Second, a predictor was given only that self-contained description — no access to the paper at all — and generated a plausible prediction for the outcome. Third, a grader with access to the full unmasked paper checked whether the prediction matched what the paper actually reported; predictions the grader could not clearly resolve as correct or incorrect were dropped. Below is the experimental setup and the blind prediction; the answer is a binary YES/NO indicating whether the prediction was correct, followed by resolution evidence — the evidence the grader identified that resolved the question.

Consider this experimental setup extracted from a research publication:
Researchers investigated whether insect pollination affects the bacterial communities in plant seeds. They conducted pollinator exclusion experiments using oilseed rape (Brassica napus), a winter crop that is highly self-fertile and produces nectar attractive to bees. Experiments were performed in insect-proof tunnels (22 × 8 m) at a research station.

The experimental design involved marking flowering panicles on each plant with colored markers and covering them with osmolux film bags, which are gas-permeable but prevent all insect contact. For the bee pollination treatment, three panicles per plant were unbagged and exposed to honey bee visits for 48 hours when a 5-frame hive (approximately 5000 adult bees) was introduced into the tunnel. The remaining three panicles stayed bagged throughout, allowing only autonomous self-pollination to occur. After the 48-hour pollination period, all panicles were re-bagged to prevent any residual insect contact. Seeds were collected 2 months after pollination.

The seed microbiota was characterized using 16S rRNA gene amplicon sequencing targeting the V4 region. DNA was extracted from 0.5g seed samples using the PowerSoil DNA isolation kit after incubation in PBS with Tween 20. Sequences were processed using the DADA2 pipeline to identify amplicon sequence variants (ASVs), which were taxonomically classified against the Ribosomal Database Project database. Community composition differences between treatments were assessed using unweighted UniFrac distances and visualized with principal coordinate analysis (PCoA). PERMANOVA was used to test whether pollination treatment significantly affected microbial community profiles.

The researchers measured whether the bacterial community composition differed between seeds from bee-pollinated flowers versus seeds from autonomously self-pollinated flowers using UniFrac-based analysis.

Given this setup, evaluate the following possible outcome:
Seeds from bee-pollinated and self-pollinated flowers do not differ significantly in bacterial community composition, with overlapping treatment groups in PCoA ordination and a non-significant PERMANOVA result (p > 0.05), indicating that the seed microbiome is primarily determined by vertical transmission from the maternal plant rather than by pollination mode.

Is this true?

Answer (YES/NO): NO